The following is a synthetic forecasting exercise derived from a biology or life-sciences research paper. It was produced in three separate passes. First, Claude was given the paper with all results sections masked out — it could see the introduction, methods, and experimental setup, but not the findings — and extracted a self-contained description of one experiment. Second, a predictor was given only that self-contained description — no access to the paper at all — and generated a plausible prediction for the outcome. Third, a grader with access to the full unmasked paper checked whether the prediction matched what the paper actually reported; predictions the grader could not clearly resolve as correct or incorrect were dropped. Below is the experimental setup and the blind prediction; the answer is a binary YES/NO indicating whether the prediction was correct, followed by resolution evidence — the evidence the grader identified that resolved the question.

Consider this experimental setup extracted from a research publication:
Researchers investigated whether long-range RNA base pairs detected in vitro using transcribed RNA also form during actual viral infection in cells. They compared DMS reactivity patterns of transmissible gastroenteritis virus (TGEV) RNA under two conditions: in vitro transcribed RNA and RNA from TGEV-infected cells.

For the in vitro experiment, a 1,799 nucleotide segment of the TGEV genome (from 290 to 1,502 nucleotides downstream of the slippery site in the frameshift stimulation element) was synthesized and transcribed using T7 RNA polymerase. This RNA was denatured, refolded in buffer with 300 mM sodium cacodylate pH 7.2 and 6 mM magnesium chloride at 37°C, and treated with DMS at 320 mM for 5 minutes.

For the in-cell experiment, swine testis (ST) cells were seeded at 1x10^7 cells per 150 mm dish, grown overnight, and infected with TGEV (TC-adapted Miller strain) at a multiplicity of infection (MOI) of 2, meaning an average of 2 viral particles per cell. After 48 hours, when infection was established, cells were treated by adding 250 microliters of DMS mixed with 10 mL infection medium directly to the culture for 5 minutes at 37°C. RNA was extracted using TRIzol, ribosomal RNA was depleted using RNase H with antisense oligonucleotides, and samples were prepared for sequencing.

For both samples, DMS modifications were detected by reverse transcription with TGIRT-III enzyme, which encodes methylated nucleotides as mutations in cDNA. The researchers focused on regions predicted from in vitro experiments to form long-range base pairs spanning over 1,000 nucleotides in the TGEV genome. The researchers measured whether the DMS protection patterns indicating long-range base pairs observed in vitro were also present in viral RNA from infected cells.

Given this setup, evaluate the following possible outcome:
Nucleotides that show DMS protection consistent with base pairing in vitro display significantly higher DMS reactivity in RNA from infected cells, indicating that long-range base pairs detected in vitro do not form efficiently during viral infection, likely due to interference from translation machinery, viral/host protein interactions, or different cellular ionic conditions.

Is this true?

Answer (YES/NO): NO